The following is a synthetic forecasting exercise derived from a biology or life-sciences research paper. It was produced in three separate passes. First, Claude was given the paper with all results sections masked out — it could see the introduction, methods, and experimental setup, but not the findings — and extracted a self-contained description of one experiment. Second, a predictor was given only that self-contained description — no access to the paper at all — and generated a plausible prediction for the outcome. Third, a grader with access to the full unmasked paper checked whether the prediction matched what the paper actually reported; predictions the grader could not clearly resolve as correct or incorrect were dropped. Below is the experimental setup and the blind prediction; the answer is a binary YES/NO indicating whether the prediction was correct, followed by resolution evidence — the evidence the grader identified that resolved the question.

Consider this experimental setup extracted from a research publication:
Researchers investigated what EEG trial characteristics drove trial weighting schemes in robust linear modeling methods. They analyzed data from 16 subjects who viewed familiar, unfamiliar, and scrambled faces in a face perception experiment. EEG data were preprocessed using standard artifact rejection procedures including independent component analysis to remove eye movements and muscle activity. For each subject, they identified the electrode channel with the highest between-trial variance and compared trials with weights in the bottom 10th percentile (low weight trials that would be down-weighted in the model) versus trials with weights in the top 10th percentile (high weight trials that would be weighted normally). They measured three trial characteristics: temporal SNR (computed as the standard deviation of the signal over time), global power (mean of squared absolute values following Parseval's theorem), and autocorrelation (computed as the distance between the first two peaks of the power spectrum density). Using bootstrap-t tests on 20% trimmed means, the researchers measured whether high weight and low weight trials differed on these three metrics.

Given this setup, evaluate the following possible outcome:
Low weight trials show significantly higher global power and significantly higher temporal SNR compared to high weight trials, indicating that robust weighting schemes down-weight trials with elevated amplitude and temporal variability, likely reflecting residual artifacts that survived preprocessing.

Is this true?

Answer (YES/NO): YES